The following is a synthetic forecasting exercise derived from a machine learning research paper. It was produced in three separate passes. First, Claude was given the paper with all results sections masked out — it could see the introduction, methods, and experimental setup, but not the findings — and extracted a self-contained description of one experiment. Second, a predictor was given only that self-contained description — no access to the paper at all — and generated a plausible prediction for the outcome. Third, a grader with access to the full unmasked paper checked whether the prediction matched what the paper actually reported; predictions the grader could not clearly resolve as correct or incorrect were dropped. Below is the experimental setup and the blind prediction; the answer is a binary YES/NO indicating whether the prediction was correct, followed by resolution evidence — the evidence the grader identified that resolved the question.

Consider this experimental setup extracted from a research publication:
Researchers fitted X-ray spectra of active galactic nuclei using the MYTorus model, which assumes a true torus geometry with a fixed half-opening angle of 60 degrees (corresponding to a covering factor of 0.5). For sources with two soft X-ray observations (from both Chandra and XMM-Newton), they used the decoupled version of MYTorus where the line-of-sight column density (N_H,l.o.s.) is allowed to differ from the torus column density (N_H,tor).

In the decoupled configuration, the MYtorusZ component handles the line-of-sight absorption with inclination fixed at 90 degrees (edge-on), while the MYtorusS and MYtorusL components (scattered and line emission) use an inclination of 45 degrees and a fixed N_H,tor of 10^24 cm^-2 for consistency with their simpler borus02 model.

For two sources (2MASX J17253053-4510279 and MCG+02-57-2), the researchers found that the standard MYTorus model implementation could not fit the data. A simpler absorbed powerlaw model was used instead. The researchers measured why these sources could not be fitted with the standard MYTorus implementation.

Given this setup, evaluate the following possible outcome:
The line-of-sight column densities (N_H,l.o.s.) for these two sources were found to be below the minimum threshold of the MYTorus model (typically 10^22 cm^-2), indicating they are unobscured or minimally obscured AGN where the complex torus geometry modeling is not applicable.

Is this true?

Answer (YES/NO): YES